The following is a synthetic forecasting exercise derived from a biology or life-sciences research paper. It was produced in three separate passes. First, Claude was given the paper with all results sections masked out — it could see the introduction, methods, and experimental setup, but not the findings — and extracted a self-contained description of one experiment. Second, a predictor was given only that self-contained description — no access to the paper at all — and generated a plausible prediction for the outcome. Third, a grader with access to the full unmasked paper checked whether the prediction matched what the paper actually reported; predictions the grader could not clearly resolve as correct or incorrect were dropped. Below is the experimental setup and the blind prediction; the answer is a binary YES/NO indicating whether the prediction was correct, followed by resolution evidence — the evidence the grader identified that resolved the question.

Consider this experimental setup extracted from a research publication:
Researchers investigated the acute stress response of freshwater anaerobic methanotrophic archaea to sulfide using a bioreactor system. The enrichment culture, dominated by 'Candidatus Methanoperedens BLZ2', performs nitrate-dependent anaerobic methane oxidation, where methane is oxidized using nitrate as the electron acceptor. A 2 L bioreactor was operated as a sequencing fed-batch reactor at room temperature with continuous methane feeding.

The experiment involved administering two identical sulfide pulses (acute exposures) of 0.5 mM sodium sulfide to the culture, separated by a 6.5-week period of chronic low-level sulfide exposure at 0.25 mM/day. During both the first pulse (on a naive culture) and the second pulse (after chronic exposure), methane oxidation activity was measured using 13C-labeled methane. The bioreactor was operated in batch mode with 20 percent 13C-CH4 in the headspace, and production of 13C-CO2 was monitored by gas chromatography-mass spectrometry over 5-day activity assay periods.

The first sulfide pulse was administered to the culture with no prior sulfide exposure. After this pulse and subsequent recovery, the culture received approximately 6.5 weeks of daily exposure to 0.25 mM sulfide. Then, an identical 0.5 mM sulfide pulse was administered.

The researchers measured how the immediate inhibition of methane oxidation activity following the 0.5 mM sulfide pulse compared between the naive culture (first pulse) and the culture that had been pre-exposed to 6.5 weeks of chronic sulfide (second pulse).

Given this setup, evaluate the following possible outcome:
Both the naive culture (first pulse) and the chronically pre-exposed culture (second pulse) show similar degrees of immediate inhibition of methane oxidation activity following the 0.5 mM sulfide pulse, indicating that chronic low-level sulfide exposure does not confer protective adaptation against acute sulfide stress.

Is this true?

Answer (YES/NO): NO